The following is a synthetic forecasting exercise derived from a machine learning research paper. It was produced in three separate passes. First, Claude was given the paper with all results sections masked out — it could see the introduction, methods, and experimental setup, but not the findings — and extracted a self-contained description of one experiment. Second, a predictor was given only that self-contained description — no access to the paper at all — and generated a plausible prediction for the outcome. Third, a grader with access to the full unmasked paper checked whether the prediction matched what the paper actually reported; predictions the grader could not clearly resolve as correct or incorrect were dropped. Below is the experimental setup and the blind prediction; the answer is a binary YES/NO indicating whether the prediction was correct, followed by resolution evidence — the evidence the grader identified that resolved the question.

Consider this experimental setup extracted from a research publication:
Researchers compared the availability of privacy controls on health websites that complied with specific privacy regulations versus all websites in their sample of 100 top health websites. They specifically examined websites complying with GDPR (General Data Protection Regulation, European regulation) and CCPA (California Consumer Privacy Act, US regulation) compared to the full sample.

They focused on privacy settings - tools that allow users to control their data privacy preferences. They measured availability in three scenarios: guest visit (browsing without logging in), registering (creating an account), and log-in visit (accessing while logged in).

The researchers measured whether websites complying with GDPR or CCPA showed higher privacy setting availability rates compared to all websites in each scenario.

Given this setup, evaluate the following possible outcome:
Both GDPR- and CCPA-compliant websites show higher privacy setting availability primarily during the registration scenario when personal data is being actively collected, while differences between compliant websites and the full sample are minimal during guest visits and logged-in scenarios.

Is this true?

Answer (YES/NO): NO